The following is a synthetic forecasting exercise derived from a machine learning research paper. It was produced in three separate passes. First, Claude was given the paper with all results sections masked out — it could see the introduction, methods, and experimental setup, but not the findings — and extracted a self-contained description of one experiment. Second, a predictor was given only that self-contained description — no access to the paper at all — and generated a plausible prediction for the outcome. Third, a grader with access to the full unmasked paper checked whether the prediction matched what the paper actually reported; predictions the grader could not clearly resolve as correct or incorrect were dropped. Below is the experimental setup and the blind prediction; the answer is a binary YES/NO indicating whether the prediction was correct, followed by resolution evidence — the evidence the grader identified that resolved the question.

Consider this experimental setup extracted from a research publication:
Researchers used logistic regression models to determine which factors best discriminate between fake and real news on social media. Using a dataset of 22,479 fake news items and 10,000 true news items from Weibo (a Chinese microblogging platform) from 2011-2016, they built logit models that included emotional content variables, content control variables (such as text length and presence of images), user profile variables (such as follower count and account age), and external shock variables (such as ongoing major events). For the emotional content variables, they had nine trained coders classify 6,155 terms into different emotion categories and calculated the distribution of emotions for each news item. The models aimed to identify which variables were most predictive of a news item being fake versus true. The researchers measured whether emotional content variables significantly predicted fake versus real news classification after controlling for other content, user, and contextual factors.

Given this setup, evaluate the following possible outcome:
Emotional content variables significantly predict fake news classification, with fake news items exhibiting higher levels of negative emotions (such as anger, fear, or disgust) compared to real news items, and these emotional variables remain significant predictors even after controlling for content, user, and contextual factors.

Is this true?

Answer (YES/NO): NO